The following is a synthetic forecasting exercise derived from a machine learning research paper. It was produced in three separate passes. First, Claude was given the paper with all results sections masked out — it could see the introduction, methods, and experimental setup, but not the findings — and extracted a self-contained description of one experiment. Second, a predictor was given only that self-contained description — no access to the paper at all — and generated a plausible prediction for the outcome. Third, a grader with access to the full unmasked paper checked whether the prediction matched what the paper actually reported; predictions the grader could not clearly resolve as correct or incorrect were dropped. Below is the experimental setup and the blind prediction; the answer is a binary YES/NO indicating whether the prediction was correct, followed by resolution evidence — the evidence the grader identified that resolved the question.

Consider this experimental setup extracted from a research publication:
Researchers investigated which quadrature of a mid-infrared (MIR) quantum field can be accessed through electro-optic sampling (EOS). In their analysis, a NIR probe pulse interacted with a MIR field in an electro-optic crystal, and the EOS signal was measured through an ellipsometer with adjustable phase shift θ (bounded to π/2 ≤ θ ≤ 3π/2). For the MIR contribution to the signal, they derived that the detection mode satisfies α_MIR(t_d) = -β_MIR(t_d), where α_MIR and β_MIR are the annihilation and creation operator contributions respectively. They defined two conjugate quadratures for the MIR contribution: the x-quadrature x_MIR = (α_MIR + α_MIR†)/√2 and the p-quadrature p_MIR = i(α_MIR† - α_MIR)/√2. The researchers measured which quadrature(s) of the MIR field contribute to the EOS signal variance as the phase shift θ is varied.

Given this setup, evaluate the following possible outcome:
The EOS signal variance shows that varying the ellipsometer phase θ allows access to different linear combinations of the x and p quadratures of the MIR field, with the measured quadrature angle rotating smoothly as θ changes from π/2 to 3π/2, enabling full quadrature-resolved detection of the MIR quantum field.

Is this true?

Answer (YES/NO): NO